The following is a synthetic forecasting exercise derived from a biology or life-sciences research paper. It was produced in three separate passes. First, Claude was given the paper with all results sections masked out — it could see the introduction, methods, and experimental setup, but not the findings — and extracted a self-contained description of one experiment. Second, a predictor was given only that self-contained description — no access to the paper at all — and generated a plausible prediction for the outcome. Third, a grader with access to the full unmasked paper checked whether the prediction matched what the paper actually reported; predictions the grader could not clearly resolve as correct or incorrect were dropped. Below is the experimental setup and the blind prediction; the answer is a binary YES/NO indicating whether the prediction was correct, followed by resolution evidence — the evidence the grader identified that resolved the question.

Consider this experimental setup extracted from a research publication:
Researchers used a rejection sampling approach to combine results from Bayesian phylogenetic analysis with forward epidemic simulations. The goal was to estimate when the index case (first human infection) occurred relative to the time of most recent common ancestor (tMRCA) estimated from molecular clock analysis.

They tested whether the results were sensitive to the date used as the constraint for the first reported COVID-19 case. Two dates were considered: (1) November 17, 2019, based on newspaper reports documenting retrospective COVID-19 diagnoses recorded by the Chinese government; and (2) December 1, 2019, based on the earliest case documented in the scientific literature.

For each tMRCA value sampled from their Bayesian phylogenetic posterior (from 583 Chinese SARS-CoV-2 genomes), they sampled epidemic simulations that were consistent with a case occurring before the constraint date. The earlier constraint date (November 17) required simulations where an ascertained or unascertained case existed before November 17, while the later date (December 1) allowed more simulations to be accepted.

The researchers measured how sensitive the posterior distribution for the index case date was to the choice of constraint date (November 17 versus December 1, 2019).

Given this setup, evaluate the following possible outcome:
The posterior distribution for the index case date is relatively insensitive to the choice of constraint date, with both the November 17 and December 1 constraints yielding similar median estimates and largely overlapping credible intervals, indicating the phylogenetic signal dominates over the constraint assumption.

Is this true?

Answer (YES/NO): NO